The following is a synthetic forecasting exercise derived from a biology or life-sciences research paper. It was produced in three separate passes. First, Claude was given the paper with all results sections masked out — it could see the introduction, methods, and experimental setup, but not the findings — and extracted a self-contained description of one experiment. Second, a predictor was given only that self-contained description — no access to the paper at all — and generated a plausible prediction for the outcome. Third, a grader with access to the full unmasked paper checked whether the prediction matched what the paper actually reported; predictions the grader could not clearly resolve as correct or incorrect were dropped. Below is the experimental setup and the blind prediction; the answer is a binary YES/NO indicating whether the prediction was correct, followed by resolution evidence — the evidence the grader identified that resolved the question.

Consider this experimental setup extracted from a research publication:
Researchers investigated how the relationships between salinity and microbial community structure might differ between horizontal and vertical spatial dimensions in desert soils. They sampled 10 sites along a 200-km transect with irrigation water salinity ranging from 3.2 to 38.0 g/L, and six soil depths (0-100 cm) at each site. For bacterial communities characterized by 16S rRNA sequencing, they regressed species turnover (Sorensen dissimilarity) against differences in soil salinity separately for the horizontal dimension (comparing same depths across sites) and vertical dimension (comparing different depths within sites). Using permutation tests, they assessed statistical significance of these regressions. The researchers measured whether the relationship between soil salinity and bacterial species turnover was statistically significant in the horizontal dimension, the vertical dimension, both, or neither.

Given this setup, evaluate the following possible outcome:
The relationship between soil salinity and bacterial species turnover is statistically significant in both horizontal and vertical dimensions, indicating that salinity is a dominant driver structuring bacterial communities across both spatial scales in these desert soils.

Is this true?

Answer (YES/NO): NO